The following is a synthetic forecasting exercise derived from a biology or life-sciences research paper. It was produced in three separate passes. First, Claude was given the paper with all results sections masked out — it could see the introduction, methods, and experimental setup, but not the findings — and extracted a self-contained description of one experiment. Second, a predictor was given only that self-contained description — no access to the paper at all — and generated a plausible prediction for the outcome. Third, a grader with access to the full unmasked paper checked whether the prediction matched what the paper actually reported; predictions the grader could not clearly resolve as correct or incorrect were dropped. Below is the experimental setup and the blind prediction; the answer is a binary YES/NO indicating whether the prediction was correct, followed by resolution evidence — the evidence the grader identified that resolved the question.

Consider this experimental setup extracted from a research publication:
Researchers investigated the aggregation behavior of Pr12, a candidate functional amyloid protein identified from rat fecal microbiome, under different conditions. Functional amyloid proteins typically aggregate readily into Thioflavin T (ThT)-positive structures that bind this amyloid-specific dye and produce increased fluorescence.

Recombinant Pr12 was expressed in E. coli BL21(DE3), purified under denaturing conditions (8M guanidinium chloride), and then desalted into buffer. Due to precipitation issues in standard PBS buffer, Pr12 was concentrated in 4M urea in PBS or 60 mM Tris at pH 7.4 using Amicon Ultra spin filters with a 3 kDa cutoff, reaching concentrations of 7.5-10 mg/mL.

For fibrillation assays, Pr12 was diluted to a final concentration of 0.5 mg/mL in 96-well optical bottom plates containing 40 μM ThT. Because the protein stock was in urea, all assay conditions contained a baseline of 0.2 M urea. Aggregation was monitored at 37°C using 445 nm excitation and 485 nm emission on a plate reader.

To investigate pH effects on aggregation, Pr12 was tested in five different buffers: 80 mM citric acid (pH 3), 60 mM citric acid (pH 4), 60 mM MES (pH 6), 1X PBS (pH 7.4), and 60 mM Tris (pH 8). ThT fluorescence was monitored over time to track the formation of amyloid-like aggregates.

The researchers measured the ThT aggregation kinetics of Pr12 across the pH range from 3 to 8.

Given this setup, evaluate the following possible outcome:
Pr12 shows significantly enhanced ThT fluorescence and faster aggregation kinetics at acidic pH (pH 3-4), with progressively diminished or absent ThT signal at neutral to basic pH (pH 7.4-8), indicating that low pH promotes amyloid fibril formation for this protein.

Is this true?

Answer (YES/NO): NO